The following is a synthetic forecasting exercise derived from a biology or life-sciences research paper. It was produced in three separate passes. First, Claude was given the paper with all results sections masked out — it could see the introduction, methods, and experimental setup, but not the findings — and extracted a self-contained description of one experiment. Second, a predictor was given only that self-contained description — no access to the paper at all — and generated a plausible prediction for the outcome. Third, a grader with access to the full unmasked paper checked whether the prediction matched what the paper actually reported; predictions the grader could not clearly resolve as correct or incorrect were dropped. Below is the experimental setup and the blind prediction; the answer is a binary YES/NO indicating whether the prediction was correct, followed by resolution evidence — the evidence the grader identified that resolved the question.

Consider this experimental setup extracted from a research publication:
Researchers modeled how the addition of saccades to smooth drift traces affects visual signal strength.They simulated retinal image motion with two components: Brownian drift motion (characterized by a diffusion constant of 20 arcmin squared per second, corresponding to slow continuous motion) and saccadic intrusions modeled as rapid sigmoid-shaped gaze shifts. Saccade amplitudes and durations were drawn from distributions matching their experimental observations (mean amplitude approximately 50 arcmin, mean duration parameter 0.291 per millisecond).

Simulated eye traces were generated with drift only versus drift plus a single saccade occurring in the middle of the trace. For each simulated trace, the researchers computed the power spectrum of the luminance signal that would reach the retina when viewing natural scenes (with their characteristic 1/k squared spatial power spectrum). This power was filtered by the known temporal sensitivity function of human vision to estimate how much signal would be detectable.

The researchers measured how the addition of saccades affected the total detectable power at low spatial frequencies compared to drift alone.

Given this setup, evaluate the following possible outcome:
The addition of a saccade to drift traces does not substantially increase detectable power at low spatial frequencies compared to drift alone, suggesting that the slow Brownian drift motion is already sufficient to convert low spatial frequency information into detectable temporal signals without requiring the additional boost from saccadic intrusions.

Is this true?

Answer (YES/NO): NO